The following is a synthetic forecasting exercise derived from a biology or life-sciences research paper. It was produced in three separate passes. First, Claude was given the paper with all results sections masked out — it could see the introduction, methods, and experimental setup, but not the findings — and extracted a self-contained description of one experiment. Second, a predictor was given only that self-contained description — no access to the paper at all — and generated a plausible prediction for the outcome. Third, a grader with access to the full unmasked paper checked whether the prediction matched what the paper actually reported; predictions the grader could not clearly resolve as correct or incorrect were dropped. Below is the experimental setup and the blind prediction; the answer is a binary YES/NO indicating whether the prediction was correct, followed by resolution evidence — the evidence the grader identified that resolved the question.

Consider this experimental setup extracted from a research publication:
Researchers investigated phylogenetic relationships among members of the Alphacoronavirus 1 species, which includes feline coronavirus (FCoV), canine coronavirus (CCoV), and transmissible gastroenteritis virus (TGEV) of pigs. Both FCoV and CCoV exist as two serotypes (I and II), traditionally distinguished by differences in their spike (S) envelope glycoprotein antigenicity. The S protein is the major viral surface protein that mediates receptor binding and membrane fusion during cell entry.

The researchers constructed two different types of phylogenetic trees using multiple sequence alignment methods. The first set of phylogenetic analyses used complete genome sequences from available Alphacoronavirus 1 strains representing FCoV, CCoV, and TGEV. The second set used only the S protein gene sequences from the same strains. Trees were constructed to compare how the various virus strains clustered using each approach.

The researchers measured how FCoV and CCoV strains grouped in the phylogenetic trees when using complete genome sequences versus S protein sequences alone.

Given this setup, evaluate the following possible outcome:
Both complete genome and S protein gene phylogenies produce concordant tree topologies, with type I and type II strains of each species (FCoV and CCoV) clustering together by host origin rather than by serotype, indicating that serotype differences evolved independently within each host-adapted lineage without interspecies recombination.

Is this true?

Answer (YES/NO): NO